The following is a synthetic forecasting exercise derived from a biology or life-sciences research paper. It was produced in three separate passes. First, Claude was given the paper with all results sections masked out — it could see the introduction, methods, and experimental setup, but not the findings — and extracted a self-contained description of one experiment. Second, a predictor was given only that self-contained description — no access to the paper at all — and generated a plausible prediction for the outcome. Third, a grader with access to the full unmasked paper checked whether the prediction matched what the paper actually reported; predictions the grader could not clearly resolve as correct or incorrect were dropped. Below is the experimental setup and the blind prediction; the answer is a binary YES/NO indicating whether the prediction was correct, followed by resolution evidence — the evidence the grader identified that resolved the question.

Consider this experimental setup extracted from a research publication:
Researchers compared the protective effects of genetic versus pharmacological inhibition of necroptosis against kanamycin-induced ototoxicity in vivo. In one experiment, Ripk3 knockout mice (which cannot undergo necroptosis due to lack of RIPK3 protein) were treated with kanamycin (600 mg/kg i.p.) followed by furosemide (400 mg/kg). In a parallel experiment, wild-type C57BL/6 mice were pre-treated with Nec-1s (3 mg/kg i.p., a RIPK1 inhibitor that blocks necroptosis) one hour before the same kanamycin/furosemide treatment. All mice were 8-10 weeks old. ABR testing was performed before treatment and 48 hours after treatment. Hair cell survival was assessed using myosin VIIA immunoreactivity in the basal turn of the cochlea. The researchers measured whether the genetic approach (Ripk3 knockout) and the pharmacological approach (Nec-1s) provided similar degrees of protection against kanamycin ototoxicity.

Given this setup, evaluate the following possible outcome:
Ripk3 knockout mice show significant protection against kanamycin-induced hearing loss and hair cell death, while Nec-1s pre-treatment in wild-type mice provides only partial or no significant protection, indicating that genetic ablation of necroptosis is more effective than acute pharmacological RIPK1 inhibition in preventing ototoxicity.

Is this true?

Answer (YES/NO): NO